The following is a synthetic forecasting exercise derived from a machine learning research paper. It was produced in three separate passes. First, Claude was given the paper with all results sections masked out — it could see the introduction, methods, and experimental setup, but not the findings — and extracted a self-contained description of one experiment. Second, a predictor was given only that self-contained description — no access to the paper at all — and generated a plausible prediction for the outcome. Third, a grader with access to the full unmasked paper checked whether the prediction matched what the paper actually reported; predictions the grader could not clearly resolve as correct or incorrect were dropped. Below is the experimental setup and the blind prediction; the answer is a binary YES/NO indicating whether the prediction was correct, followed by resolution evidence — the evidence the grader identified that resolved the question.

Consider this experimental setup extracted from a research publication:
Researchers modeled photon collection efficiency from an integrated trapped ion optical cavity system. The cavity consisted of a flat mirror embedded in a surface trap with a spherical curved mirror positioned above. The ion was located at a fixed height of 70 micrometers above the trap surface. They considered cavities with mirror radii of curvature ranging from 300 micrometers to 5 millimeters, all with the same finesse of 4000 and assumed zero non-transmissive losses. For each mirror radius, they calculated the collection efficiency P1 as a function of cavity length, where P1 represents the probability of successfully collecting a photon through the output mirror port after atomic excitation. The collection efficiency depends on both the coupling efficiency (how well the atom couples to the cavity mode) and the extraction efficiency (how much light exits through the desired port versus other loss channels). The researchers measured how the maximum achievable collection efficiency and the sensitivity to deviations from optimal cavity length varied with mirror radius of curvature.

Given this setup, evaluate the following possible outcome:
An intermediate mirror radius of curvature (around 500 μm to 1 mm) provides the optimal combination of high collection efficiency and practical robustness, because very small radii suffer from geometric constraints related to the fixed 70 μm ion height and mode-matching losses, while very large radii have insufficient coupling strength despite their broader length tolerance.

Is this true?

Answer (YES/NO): NO